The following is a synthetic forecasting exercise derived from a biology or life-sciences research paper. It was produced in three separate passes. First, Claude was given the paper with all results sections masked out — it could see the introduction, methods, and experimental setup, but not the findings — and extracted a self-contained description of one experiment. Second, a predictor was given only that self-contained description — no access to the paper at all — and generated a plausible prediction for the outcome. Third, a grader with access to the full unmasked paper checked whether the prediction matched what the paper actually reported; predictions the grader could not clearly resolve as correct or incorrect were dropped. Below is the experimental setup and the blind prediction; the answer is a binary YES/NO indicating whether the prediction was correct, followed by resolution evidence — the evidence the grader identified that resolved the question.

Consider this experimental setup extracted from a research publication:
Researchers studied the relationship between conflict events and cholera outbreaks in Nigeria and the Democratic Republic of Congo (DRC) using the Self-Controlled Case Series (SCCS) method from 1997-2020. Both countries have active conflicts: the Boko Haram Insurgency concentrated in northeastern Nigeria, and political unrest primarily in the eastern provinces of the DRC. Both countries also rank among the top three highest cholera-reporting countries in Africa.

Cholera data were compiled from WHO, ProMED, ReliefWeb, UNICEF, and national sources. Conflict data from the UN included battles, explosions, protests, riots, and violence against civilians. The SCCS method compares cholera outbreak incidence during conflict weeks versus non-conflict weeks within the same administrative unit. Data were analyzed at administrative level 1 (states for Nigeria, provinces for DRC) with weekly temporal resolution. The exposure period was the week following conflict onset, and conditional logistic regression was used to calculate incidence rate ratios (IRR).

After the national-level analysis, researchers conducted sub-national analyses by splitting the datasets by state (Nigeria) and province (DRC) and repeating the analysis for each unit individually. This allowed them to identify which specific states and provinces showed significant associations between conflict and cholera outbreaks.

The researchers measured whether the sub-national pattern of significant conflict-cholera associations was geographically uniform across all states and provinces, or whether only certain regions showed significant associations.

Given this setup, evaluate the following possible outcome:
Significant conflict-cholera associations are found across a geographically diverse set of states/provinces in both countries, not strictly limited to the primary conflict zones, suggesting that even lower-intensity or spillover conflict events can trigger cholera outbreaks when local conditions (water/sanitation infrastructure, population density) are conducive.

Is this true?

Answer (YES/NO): YES